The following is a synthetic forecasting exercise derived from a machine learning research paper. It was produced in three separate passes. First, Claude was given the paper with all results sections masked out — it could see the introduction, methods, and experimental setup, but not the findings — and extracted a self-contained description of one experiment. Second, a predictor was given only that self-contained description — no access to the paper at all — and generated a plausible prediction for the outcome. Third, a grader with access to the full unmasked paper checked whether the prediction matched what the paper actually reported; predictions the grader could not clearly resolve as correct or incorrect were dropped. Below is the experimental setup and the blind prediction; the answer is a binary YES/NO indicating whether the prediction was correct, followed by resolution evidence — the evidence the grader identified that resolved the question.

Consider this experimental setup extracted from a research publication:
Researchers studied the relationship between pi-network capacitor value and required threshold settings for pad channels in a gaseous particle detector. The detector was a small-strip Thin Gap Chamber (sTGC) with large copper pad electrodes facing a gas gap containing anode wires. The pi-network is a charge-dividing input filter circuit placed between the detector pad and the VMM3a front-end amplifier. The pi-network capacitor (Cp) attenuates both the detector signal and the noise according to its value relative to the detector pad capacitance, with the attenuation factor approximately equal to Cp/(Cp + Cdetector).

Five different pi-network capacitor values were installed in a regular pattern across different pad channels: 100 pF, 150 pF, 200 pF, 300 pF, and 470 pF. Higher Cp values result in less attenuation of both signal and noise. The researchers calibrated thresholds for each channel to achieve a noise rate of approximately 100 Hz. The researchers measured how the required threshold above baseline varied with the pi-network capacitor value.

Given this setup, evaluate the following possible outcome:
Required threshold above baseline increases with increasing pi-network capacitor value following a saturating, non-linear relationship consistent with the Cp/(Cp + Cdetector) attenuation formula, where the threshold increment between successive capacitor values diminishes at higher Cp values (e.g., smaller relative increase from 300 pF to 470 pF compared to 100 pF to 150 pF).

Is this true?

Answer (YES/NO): NO